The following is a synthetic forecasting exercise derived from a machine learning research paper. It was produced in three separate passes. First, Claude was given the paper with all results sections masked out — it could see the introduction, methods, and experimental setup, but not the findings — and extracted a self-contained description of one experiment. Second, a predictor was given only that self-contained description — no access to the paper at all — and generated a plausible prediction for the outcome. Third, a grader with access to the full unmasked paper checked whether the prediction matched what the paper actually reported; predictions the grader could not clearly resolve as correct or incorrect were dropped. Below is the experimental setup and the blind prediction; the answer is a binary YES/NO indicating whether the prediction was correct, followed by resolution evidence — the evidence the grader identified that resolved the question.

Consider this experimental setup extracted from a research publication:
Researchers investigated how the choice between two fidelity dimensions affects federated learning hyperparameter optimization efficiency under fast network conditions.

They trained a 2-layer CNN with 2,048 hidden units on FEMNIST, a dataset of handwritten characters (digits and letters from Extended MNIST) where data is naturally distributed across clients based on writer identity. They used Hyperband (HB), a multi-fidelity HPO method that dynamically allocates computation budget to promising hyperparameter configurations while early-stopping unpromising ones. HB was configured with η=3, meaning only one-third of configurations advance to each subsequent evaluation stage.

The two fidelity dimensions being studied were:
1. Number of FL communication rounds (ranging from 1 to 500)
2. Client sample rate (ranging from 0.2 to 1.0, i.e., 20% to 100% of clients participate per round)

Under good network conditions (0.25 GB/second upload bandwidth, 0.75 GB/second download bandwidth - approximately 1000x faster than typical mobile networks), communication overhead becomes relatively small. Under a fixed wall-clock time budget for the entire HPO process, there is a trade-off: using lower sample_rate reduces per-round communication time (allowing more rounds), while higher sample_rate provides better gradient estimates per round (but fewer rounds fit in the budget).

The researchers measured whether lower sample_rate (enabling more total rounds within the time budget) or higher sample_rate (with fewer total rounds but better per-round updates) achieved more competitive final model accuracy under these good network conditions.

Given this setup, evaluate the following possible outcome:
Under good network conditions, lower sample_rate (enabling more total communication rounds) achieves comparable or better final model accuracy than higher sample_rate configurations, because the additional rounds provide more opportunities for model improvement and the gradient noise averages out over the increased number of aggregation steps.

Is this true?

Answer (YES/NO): NO